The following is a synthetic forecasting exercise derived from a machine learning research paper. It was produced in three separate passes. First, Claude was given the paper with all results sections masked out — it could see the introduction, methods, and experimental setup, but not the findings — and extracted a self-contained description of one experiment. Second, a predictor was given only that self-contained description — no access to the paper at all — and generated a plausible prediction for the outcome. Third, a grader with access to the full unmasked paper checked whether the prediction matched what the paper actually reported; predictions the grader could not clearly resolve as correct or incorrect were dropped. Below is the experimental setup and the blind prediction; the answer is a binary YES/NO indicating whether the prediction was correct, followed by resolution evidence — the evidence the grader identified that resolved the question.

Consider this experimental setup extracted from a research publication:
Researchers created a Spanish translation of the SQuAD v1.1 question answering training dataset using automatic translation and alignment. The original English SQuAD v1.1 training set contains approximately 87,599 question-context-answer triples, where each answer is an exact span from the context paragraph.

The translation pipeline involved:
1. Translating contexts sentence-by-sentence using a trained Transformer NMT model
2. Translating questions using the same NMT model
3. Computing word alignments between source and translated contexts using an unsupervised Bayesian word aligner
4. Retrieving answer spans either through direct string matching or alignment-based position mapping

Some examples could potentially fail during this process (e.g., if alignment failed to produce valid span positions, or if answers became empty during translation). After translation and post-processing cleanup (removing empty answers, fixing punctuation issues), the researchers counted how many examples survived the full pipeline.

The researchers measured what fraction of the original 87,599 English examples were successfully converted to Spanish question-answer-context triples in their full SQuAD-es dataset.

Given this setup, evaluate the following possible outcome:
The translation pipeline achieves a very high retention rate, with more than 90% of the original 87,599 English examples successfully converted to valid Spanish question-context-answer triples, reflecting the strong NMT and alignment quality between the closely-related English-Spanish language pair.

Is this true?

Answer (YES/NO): YES